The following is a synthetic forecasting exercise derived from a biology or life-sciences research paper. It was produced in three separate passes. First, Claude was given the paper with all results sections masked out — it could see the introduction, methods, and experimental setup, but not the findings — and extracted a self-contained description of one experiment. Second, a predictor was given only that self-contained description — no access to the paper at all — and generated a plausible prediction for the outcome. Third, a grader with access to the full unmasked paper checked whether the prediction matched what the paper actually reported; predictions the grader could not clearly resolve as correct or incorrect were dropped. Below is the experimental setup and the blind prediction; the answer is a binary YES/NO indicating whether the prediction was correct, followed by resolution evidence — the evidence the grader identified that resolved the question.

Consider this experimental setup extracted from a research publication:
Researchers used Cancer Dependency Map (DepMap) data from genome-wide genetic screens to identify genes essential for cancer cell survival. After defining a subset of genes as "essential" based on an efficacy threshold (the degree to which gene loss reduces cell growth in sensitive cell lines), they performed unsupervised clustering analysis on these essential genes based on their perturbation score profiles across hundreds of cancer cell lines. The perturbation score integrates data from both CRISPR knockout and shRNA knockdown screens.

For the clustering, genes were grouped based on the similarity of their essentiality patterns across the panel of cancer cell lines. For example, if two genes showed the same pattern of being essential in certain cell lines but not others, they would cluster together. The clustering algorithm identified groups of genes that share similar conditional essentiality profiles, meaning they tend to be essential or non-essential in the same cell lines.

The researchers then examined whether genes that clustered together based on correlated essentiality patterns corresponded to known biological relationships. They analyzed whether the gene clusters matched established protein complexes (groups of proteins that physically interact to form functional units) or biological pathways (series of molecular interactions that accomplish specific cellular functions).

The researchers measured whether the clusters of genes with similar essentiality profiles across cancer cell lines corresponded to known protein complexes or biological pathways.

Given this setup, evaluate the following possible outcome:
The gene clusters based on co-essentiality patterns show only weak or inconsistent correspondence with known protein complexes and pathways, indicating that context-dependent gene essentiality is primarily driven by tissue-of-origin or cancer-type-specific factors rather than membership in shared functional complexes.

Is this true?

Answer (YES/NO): NO